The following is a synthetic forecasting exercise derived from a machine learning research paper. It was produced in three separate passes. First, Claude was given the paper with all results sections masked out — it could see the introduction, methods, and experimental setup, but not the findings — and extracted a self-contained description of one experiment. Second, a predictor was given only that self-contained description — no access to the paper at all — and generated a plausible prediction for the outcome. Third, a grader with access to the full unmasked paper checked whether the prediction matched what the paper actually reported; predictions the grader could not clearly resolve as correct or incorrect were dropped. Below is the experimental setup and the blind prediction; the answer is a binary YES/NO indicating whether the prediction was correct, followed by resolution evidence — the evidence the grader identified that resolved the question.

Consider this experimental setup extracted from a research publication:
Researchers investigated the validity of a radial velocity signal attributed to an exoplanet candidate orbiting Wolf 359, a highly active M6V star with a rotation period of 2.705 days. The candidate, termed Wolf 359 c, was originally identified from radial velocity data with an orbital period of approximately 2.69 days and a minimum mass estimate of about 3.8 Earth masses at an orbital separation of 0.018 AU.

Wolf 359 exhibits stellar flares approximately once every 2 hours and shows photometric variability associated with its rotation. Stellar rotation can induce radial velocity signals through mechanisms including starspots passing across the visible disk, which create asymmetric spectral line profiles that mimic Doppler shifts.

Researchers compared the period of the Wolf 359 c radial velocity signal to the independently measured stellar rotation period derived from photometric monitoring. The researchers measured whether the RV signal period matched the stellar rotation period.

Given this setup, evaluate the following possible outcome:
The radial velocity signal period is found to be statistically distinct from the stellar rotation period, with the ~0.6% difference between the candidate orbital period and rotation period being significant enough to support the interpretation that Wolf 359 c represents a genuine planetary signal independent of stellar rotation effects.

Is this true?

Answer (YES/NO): NO